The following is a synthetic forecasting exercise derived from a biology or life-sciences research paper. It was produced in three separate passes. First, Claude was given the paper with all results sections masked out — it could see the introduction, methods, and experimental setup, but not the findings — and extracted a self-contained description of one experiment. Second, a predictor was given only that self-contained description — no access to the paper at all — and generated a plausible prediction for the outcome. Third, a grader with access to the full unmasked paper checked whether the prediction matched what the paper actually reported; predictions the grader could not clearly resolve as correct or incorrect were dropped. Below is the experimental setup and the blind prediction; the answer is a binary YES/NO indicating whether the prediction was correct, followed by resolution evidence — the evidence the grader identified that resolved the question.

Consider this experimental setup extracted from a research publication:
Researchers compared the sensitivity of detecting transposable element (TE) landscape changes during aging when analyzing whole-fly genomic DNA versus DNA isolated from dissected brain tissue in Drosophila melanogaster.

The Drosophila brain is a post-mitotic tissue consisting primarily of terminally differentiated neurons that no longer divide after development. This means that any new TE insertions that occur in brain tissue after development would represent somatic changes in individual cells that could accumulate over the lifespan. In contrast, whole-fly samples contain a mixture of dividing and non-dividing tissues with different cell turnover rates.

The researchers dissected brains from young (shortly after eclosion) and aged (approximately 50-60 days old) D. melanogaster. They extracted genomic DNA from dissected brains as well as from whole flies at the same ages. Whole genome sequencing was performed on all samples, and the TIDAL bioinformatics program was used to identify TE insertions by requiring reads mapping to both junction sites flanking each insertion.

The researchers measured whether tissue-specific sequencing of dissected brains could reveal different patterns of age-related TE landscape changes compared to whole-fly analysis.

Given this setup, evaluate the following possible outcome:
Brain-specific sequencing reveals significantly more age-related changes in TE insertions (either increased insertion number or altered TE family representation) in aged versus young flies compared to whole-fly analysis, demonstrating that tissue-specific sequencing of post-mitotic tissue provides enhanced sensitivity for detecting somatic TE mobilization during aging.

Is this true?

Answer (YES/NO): YES